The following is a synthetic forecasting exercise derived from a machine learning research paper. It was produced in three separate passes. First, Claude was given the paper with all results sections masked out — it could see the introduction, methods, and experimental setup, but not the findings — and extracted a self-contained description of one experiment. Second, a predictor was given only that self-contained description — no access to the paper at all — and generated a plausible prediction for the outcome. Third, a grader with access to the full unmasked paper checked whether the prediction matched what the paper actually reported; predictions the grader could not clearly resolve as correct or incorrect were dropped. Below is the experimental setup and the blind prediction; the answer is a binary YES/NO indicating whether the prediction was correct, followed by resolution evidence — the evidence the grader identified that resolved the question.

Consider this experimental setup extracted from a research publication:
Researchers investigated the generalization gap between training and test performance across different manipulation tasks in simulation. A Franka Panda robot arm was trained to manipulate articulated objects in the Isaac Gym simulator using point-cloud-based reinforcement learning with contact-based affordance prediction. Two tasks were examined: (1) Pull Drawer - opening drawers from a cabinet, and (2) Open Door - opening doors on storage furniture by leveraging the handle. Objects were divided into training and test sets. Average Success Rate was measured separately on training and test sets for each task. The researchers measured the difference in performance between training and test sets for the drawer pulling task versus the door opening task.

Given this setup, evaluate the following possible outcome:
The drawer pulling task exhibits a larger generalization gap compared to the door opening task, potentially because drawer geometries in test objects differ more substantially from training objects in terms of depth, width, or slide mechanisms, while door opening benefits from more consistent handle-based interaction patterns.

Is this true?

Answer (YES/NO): NO